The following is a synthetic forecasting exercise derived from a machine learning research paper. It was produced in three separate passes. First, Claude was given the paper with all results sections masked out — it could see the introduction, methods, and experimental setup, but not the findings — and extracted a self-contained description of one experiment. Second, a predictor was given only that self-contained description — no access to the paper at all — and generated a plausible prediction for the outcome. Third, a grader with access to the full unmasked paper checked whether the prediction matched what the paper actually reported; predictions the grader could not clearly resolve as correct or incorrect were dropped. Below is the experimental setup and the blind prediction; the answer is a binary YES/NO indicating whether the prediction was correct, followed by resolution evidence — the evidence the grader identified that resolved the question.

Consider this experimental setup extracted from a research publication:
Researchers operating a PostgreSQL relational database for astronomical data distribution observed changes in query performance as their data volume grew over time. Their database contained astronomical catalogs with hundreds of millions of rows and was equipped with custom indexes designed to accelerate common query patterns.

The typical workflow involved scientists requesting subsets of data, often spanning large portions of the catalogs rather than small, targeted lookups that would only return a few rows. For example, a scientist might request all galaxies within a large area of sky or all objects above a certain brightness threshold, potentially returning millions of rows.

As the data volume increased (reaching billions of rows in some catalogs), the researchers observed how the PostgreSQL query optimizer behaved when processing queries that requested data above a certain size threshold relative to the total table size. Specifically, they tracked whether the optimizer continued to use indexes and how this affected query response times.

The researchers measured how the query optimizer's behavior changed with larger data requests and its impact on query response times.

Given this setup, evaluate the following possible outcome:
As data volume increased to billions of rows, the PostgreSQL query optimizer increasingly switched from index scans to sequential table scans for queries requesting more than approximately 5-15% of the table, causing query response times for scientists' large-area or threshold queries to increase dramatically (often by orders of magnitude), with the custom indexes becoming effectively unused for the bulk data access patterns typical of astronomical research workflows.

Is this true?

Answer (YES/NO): NO